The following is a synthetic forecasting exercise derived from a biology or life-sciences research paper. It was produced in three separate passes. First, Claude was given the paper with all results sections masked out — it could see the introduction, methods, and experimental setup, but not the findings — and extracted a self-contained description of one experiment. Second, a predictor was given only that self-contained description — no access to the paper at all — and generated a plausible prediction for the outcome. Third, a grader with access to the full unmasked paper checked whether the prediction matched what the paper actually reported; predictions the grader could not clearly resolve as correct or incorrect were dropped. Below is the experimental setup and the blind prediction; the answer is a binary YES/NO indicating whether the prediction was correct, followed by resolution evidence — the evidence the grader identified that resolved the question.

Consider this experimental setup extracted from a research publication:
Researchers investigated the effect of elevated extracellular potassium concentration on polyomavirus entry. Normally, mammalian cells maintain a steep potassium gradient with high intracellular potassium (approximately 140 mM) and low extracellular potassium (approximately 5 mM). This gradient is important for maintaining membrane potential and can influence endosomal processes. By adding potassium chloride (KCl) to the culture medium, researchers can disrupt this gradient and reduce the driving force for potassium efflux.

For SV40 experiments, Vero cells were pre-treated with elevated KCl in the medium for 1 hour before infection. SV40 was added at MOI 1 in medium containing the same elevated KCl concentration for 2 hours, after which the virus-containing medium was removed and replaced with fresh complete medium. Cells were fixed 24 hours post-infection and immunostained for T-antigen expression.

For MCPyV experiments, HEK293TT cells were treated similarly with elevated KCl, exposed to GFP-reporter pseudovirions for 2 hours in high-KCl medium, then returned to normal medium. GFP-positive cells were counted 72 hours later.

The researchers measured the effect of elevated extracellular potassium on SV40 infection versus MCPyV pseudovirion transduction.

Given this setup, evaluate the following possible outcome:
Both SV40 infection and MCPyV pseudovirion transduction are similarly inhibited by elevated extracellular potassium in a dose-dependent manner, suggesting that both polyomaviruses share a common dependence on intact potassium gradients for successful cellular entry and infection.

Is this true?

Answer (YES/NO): NO